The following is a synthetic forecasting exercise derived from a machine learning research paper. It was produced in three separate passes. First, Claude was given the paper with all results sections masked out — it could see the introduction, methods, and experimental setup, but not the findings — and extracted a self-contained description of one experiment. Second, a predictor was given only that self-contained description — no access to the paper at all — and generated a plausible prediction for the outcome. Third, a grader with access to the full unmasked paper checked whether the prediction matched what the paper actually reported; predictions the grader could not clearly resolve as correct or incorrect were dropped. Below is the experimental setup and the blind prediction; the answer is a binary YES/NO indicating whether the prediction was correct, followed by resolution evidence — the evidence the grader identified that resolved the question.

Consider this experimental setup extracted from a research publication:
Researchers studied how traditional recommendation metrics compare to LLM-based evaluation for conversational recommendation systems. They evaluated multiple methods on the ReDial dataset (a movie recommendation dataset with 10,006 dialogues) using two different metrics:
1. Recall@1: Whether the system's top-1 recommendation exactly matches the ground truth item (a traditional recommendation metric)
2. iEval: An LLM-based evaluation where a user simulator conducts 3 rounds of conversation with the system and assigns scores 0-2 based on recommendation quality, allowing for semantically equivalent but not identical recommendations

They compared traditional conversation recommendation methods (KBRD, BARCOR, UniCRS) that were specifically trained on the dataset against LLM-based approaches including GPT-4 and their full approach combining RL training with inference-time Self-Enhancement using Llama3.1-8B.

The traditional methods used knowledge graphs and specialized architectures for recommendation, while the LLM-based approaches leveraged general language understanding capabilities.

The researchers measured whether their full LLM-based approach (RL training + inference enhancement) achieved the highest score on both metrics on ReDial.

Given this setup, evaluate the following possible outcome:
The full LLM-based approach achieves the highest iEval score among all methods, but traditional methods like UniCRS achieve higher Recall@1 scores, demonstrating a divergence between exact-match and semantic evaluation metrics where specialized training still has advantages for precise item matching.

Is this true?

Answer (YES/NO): NO